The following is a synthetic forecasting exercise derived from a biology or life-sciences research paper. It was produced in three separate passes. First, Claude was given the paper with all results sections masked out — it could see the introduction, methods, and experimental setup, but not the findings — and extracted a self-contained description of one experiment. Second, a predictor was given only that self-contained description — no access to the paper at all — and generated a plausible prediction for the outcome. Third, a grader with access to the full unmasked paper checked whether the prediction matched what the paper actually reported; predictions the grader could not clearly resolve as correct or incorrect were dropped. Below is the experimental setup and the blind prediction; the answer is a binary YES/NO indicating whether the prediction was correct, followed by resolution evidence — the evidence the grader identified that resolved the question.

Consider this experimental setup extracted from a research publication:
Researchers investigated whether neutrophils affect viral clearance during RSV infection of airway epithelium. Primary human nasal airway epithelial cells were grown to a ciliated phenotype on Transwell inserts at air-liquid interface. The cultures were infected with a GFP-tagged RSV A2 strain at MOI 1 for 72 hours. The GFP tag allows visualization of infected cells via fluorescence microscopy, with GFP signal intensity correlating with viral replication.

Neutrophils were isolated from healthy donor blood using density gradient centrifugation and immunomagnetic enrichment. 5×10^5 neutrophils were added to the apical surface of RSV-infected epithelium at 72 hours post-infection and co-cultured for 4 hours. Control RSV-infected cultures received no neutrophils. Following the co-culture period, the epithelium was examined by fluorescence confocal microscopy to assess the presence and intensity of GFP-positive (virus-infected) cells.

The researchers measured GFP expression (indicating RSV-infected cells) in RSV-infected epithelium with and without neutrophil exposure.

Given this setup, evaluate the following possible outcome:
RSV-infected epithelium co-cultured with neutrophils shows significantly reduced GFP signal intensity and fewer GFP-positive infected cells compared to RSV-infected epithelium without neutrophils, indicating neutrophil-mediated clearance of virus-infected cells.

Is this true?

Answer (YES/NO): YES